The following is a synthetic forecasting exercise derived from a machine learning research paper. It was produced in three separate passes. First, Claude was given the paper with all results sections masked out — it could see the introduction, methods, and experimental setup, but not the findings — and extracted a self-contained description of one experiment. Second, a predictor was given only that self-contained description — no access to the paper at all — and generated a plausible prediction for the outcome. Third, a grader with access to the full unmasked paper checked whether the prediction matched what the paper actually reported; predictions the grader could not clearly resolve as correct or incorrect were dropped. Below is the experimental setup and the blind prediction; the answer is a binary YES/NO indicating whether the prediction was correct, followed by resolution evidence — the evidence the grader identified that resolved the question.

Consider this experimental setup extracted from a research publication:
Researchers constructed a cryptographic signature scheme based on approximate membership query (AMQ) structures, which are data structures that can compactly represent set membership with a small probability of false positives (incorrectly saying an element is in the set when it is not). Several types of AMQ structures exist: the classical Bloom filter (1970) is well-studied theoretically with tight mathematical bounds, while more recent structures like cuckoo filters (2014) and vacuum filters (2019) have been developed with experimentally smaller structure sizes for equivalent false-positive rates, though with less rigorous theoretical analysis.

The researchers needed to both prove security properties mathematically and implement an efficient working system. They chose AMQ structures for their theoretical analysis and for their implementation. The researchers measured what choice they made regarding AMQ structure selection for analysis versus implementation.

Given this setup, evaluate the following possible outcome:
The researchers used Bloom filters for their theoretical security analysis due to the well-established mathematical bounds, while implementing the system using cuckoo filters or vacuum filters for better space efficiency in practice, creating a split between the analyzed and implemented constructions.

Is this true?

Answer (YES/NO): YES